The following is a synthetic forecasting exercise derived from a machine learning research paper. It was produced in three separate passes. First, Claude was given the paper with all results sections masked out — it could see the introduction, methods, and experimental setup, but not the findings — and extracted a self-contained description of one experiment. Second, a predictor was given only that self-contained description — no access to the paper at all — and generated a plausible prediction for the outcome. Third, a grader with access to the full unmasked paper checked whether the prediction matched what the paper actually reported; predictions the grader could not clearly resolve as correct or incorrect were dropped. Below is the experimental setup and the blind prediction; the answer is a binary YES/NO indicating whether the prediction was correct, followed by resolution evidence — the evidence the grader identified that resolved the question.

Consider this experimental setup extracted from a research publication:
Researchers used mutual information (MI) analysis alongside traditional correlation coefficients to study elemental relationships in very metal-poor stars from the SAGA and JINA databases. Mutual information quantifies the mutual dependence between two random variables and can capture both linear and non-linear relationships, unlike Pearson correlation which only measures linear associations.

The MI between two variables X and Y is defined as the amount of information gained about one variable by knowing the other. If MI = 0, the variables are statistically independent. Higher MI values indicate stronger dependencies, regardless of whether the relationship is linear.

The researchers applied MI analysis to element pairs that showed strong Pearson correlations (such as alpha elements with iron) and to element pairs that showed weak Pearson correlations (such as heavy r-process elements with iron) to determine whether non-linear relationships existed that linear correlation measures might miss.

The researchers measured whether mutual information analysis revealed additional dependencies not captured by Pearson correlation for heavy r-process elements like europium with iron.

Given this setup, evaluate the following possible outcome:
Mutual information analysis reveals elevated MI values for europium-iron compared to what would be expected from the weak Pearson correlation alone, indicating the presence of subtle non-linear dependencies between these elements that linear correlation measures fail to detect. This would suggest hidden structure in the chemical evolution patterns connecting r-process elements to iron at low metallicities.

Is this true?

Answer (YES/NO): NO